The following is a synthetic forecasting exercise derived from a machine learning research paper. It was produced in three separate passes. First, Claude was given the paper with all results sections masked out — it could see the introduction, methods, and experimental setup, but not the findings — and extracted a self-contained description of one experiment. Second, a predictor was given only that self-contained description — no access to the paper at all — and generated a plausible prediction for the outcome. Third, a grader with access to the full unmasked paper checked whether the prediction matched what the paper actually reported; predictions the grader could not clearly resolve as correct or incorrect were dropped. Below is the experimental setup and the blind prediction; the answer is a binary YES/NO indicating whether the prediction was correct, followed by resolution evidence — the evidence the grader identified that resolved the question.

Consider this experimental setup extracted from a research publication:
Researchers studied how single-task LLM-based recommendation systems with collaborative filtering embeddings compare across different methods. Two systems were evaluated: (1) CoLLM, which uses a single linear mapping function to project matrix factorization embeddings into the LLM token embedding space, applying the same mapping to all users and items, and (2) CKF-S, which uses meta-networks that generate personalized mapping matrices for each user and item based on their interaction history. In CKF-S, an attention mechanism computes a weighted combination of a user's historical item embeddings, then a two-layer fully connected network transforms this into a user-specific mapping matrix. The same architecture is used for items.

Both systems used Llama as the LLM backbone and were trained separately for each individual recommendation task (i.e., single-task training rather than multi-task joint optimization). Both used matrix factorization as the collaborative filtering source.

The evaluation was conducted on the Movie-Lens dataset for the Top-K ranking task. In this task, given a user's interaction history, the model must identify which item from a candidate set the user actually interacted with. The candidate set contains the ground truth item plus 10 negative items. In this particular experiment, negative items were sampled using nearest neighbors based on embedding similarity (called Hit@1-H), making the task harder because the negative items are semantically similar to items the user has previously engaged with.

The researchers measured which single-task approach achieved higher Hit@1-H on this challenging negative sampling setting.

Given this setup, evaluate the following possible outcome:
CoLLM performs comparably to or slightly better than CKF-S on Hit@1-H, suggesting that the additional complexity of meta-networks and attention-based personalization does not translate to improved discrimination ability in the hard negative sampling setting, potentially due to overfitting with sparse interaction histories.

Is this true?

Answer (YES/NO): YES